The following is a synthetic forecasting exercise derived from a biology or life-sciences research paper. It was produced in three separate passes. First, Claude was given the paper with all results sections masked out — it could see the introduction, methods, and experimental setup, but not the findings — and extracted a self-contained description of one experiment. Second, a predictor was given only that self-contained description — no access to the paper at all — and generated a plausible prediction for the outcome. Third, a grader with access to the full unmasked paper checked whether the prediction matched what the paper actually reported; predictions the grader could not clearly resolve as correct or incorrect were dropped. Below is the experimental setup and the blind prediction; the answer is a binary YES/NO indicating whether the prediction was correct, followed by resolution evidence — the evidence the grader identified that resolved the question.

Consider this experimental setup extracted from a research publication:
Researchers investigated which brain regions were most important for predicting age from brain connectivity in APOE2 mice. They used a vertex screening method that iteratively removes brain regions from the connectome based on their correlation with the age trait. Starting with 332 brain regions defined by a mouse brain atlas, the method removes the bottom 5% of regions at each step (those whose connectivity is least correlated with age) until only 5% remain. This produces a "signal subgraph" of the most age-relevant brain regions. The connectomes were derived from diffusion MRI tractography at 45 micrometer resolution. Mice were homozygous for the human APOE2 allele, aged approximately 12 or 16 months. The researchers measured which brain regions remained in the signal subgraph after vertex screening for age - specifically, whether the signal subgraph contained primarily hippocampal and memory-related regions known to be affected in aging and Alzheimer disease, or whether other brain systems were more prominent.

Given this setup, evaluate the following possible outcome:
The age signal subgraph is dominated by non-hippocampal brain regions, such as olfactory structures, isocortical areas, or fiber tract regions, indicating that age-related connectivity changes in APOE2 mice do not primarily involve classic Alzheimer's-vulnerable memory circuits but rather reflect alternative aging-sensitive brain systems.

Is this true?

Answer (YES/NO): YES